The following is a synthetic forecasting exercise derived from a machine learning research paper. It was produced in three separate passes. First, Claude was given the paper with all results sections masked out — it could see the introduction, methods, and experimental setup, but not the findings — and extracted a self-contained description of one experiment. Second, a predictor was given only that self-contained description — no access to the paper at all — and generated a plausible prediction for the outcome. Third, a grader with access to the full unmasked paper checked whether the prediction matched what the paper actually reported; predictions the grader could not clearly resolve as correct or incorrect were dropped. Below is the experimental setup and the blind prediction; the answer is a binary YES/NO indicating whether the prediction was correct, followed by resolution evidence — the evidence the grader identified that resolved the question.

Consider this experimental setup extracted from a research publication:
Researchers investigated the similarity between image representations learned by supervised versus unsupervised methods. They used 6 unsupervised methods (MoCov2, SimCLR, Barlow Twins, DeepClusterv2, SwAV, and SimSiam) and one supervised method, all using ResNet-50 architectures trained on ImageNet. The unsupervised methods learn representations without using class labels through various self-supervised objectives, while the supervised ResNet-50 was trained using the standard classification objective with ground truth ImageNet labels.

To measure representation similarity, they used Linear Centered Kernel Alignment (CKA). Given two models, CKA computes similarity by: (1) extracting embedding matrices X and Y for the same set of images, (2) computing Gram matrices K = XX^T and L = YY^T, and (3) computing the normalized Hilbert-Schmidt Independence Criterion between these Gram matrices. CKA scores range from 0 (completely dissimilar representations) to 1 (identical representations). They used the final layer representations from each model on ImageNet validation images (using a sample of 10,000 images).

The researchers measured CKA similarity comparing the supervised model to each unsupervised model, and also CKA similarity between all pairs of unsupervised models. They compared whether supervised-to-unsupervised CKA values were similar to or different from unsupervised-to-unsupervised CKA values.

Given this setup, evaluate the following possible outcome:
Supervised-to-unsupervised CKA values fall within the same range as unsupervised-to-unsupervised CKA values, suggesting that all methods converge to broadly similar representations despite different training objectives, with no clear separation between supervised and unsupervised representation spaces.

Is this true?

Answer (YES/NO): NO